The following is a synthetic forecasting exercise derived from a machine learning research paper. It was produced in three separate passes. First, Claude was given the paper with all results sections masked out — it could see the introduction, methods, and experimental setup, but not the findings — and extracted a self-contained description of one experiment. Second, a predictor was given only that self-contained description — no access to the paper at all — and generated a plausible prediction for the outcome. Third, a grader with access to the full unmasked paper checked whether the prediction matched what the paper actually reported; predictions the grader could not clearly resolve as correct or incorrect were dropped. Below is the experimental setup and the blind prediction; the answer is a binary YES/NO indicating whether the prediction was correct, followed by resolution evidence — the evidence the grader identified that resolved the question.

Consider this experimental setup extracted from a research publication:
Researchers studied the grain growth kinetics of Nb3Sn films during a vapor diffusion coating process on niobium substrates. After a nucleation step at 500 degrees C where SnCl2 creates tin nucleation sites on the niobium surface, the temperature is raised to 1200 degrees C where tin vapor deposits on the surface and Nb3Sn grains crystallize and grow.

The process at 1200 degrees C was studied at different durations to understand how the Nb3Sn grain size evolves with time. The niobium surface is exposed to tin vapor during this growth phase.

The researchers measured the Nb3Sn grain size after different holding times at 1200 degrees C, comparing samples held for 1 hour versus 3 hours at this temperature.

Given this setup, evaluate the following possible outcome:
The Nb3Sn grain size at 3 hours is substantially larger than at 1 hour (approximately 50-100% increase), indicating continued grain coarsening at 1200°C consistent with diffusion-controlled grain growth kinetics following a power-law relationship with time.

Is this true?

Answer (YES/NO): NO